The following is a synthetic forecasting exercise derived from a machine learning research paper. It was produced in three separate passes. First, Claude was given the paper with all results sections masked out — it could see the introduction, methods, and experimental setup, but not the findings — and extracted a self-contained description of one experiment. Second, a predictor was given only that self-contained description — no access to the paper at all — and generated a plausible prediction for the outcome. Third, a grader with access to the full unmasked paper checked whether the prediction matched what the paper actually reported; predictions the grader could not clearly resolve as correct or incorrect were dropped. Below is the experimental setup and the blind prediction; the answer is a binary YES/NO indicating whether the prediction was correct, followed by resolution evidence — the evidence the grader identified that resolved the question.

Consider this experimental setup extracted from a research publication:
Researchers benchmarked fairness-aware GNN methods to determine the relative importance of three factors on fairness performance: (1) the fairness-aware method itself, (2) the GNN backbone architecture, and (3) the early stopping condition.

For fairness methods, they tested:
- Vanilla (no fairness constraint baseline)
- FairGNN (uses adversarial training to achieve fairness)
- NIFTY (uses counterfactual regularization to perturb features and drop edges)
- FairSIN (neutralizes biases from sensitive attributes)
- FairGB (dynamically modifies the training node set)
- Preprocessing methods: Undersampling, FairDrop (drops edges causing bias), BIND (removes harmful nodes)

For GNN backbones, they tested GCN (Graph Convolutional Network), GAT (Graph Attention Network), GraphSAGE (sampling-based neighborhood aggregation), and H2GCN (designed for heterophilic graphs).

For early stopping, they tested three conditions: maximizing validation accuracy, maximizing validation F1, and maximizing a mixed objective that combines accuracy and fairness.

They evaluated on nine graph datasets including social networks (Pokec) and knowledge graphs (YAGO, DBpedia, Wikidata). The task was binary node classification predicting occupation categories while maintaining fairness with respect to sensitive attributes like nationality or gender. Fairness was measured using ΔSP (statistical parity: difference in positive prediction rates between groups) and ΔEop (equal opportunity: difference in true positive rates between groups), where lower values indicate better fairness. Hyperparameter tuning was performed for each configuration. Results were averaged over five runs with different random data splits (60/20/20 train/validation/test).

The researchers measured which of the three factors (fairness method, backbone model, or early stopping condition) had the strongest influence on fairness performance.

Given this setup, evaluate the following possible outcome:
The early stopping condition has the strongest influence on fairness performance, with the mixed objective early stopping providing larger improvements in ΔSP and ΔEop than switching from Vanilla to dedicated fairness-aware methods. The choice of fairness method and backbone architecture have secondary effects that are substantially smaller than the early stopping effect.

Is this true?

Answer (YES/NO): NO